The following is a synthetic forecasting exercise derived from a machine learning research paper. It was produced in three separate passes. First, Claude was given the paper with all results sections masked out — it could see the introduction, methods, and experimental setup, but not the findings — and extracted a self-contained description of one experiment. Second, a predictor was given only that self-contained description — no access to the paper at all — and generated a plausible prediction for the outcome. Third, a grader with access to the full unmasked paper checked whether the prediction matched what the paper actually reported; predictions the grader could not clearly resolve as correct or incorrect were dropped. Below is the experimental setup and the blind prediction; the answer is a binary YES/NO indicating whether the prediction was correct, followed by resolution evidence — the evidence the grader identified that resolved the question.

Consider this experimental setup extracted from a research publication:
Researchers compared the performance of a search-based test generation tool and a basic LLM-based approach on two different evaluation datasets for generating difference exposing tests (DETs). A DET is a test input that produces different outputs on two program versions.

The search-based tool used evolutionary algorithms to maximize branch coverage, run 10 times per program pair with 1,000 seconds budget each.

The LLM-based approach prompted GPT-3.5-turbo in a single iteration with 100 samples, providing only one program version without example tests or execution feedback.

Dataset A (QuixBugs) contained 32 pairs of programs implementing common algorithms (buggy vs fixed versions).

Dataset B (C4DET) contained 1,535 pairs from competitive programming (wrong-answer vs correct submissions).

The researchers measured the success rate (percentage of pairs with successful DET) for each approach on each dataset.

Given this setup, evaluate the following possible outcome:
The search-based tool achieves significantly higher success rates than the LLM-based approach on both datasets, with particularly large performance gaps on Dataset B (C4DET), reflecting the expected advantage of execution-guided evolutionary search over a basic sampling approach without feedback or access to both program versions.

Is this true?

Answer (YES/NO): NO